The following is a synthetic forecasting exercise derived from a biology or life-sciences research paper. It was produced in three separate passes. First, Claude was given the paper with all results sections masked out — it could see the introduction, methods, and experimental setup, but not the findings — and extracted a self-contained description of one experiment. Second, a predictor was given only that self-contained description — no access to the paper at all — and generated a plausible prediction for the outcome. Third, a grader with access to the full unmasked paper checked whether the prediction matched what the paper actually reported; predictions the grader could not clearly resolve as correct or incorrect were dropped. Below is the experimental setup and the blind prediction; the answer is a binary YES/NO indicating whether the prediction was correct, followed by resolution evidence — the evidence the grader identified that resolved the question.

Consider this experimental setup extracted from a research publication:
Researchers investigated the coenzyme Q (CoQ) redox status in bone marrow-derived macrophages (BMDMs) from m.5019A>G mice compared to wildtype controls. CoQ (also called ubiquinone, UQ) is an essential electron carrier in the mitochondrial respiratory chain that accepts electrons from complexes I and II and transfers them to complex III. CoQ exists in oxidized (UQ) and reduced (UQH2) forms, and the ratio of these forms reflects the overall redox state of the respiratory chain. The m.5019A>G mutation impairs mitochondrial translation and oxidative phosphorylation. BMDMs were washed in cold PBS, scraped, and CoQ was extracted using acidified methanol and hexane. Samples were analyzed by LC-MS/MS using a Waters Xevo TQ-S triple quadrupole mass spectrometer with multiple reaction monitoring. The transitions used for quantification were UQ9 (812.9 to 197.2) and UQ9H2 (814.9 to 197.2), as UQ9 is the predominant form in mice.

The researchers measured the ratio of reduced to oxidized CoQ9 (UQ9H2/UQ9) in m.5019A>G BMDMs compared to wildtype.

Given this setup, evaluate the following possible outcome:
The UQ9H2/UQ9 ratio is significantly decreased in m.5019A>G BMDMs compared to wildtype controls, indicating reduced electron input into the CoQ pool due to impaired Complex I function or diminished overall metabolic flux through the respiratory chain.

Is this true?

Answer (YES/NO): YES